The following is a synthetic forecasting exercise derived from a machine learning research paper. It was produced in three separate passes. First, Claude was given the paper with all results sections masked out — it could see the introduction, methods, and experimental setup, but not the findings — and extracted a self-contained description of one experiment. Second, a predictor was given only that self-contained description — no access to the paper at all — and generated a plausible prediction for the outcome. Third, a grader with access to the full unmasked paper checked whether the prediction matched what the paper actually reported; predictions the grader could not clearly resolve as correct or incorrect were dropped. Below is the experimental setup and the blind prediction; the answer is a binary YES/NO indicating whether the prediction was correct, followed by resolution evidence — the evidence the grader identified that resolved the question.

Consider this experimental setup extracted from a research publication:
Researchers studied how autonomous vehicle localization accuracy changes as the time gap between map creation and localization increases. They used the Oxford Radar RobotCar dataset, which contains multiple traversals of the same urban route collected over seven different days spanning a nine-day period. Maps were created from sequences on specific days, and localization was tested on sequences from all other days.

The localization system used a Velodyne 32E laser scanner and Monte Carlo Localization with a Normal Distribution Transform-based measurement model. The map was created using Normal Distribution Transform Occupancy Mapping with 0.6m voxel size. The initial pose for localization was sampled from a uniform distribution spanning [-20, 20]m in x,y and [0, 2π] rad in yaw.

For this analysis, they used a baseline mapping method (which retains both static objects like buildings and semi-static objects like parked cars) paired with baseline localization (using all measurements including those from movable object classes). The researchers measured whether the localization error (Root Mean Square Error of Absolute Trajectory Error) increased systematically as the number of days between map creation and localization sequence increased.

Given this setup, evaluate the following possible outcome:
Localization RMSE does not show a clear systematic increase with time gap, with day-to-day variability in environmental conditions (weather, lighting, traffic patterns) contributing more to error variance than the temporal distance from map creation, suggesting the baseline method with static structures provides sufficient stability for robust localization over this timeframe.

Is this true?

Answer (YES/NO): NO